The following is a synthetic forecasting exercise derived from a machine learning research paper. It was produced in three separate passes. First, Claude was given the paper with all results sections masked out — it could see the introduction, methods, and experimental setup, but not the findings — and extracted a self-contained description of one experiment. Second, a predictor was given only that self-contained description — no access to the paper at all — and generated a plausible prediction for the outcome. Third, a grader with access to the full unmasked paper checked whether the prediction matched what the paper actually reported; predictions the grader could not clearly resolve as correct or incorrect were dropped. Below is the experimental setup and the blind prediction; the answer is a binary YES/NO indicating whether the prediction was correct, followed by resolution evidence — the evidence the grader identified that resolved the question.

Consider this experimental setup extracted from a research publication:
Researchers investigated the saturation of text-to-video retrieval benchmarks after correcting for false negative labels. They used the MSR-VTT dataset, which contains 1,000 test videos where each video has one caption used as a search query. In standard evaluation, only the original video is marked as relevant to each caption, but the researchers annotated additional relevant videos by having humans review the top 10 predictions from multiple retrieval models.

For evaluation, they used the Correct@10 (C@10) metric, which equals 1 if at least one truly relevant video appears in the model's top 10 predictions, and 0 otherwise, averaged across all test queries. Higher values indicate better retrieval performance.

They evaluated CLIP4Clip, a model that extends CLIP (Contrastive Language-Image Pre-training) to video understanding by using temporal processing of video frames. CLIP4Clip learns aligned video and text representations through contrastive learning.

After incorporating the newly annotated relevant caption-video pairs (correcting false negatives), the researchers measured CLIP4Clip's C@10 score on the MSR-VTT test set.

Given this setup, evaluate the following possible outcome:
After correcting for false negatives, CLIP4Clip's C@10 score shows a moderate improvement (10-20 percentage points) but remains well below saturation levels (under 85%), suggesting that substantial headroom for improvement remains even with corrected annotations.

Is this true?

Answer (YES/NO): NO